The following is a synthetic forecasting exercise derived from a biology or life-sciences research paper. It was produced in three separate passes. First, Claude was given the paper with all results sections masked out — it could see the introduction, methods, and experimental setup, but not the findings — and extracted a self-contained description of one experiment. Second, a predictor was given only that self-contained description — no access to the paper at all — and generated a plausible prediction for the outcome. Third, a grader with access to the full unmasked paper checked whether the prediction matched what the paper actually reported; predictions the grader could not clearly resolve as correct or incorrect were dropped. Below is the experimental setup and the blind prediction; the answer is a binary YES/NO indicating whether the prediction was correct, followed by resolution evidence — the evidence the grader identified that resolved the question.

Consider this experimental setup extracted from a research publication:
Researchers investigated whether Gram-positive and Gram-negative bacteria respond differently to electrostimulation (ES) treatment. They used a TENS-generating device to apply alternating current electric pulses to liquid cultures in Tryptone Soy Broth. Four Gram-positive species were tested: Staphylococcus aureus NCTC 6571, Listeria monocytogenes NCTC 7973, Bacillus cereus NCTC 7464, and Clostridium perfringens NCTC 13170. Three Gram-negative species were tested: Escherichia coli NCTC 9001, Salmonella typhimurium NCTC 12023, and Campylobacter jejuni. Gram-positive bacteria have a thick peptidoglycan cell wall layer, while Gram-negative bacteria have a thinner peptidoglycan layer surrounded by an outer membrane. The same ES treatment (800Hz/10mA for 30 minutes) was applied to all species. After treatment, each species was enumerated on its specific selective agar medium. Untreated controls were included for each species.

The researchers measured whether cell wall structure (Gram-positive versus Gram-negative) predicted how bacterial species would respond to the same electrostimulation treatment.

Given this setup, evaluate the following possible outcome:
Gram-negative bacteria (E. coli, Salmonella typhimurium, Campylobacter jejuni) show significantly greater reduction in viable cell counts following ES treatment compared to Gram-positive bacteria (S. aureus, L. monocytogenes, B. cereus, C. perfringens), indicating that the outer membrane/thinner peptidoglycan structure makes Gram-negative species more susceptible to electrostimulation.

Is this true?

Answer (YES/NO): NO